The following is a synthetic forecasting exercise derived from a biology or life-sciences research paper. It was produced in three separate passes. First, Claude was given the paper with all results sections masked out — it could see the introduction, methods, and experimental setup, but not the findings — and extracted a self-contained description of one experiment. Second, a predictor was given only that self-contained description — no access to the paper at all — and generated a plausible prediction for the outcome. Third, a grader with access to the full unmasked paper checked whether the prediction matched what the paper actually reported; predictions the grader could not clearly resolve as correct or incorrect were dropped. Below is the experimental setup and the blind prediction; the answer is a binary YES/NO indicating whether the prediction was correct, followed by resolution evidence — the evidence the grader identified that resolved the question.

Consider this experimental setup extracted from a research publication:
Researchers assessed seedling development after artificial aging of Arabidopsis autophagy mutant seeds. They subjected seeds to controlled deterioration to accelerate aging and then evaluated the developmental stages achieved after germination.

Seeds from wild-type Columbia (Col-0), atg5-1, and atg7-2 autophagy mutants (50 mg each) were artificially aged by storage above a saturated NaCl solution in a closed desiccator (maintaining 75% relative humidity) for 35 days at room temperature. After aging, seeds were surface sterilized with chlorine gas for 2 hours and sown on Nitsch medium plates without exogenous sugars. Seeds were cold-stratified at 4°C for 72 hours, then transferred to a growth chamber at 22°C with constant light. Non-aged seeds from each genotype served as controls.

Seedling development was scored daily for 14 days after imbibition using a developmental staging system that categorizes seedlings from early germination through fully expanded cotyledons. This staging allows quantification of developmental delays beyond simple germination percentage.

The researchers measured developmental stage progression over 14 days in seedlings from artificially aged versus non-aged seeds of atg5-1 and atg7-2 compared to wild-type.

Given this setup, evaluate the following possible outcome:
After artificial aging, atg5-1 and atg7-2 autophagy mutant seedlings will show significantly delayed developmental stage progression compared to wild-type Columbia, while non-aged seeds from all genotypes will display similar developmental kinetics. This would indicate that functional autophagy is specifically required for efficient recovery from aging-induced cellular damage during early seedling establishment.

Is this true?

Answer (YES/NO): NO